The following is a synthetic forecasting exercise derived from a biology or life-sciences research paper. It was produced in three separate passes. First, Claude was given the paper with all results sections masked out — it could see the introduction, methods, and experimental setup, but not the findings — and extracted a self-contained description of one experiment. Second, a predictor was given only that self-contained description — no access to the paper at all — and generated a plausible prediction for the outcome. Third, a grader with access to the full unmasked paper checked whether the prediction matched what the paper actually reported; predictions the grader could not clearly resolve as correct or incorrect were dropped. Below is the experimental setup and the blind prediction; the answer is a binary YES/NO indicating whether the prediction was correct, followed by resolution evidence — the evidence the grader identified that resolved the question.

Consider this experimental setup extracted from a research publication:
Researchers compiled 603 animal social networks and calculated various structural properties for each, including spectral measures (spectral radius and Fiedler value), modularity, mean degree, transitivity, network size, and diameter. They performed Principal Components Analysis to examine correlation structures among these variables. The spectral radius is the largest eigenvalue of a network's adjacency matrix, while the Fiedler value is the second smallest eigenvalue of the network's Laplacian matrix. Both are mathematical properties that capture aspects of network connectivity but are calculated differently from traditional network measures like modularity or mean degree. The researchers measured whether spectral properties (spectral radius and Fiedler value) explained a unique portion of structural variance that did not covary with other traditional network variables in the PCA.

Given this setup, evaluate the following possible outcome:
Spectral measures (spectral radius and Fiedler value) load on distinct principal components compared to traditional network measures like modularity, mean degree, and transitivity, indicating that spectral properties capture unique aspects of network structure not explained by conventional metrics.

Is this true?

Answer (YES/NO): YES